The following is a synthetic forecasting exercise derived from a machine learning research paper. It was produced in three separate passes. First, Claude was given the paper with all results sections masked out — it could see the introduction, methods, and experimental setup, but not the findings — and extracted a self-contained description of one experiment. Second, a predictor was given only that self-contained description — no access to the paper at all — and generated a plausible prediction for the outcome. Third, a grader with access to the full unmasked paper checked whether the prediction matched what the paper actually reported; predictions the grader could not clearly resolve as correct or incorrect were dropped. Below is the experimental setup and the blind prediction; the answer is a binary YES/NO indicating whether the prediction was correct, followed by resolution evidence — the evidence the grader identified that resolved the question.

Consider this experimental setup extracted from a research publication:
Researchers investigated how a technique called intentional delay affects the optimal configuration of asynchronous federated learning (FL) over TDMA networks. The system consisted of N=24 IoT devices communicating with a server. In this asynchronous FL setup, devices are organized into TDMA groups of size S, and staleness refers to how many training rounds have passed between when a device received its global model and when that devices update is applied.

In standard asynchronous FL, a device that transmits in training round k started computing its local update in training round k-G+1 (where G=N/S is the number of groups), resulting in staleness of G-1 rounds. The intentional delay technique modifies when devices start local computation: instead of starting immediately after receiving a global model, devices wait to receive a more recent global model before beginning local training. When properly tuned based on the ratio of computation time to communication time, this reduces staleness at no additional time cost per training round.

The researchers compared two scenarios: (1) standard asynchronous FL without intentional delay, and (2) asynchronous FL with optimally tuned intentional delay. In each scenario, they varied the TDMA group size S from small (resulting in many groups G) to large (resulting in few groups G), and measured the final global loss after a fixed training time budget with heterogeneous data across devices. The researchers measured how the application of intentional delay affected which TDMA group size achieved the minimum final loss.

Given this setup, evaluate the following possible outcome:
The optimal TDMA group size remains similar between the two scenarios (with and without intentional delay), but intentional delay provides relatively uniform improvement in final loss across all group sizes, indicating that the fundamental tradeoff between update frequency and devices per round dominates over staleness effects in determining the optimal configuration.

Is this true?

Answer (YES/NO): NO